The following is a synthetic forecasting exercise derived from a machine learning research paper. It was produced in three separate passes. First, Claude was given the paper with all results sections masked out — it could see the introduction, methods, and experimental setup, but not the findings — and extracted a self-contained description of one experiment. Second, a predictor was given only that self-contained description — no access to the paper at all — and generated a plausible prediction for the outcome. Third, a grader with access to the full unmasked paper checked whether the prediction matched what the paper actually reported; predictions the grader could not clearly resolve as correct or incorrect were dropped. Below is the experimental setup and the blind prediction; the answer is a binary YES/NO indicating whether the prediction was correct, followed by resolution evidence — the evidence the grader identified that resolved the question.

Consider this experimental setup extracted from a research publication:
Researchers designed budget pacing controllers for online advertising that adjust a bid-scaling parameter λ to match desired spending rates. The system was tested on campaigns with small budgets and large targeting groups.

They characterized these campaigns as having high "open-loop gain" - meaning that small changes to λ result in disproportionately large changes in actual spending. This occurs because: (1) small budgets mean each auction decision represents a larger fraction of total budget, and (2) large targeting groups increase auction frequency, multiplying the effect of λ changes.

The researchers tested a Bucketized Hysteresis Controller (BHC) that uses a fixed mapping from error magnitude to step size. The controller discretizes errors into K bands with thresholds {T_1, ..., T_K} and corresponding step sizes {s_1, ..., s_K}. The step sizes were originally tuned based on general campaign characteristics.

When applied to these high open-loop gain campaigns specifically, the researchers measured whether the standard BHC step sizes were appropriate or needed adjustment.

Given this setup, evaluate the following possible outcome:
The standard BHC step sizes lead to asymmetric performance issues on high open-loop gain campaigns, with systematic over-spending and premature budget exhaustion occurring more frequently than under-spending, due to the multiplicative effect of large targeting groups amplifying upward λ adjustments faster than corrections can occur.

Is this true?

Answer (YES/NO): NO